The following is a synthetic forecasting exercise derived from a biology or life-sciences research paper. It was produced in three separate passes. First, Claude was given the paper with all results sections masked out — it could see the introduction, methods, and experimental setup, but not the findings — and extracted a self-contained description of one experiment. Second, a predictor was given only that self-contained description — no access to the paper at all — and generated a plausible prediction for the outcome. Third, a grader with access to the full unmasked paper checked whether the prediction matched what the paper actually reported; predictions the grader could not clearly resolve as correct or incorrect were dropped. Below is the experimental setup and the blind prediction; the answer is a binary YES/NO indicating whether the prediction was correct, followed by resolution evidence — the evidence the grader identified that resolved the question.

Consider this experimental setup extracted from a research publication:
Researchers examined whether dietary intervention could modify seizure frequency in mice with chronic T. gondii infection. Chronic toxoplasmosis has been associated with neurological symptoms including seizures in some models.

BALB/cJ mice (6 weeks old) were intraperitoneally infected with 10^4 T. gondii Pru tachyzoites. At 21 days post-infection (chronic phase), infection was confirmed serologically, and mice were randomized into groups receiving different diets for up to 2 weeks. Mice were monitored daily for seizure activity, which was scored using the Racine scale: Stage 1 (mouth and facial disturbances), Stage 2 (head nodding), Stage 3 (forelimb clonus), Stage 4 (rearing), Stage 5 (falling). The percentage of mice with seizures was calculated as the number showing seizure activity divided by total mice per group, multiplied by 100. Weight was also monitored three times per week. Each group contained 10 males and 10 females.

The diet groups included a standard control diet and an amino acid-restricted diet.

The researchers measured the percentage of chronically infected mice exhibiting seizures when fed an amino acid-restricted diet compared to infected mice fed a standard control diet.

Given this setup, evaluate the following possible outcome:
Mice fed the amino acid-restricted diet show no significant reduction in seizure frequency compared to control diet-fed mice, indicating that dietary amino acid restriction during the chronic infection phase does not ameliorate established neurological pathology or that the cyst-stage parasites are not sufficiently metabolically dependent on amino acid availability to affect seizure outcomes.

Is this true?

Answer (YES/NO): NO